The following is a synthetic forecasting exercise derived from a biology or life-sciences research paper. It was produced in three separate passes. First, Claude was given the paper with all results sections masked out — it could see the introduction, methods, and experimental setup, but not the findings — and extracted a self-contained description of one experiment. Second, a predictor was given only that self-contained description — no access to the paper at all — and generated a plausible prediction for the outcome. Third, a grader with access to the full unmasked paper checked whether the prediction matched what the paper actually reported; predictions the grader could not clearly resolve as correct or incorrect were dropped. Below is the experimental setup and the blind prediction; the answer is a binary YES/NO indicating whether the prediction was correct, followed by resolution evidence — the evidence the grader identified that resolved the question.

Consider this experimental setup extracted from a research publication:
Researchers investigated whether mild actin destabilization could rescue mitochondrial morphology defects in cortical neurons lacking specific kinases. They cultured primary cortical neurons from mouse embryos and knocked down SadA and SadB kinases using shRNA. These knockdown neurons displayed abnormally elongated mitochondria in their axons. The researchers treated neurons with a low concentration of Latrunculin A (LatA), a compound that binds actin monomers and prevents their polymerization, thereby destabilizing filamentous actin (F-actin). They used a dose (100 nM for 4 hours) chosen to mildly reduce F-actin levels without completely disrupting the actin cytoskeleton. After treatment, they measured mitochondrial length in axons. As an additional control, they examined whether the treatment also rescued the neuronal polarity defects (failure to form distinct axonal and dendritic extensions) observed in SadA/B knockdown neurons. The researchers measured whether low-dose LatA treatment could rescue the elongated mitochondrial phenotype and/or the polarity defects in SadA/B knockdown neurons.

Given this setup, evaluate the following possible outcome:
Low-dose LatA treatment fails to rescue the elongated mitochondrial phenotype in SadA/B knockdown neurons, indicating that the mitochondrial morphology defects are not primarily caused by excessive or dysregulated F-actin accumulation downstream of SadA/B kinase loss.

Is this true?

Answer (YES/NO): NO